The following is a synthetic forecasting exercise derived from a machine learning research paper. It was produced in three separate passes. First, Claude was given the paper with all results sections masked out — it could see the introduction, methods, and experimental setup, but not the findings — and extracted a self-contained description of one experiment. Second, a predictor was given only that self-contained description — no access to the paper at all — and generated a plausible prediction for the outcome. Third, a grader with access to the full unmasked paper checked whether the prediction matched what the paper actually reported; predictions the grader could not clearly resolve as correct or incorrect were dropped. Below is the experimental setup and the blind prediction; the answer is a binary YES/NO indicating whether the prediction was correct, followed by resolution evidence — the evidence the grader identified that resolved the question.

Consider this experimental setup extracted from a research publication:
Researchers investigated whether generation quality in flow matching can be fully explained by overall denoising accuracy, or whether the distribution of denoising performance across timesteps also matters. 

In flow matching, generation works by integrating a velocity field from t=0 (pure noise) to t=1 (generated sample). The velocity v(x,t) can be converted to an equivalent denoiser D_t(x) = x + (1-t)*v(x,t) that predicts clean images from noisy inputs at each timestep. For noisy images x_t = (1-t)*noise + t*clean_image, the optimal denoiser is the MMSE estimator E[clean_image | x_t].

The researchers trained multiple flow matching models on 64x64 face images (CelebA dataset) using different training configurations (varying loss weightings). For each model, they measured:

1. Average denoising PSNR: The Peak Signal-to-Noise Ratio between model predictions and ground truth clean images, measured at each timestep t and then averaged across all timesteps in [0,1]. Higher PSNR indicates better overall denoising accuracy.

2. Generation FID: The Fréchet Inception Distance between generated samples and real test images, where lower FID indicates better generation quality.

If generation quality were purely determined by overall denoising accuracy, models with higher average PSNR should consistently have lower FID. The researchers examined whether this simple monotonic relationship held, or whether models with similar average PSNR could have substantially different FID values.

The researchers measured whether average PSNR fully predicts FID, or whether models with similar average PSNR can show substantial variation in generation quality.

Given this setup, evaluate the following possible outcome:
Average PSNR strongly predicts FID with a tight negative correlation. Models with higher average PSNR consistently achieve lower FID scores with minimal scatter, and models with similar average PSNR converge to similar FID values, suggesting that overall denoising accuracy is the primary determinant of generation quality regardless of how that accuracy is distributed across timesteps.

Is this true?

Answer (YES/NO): NO